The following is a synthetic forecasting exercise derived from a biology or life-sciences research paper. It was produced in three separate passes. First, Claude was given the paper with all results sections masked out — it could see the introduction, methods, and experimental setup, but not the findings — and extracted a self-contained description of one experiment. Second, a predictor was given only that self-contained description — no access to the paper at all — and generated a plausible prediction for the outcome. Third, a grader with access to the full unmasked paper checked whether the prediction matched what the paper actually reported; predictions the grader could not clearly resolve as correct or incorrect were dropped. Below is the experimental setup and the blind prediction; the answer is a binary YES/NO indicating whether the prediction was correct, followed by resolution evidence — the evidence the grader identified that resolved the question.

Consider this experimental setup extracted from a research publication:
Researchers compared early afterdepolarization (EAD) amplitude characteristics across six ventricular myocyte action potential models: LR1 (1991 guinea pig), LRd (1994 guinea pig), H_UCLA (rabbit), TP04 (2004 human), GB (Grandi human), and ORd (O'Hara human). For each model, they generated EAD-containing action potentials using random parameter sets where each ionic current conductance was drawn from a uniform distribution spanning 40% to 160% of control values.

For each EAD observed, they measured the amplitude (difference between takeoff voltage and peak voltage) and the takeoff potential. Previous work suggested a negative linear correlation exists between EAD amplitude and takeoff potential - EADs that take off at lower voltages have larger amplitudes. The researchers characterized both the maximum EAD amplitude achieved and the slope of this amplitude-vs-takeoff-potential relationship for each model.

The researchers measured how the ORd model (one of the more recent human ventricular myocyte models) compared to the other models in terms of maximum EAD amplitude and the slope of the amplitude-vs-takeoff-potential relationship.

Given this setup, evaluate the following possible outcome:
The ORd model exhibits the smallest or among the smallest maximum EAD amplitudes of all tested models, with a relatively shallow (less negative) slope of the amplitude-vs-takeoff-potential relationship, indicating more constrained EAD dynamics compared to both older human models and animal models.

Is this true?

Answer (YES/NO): NO